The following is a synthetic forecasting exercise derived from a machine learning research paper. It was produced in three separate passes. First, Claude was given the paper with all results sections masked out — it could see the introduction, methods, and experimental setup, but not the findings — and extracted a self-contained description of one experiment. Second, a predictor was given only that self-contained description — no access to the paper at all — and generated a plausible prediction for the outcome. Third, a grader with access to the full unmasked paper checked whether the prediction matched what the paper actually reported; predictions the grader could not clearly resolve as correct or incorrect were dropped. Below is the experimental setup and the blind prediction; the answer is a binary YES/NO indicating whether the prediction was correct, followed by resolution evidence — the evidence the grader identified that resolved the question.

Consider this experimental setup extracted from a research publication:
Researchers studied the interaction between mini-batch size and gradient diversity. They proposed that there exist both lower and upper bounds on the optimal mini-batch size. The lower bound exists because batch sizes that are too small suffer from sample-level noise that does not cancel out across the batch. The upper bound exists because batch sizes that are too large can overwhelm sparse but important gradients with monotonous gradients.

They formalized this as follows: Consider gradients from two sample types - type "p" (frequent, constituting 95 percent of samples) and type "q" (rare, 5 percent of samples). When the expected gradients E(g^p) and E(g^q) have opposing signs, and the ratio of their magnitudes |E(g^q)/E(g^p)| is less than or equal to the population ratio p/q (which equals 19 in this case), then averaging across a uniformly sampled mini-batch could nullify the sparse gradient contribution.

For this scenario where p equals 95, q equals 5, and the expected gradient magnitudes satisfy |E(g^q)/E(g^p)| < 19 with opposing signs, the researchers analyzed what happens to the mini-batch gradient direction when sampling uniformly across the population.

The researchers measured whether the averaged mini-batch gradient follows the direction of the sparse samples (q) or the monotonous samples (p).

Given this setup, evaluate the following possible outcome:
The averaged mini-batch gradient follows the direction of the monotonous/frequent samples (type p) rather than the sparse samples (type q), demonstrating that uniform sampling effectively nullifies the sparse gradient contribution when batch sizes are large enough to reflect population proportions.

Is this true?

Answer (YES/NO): YES